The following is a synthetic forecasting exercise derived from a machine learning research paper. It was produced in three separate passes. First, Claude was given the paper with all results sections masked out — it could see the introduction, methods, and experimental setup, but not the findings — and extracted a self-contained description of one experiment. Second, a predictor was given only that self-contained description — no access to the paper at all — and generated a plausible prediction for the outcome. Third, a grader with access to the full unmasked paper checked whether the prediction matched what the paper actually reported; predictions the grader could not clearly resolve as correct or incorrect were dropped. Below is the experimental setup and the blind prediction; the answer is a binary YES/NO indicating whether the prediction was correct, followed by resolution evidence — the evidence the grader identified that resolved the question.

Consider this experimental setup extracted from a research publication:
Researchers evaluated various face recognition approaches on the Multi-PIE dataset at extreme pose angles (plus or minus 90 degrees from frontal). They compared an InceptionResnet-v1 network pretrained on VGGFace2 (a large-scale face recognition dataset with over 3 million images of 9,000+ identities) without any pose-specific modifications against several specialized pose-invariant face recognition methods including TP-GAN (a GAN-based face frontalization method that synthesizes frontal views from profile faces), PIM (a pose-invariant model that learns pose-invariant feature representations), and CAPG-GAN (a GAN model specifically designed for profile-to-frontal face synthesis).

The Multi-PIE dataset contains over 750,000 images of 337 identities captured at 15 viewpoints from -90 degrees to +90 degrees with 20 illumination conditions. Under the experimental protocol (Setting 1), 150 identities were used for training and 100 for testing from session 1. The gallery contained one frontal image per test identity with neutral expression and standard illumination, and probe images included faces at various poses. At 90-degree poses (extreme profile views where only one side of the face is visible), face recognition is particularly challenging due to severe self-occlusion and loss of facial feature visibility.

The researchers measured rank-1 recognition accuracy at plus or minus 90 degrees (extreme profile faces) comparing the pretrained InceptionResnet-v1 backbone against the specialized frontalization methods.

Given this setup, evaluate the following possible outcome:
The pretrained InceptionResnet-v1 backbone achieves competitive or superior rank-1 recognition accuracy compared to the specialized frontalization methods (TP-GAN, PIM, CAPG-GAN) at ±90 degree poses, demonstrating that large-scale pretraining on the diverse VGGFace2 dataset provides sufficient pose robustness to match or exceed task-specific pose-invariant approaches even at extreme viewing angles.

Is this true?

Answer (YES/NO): YES